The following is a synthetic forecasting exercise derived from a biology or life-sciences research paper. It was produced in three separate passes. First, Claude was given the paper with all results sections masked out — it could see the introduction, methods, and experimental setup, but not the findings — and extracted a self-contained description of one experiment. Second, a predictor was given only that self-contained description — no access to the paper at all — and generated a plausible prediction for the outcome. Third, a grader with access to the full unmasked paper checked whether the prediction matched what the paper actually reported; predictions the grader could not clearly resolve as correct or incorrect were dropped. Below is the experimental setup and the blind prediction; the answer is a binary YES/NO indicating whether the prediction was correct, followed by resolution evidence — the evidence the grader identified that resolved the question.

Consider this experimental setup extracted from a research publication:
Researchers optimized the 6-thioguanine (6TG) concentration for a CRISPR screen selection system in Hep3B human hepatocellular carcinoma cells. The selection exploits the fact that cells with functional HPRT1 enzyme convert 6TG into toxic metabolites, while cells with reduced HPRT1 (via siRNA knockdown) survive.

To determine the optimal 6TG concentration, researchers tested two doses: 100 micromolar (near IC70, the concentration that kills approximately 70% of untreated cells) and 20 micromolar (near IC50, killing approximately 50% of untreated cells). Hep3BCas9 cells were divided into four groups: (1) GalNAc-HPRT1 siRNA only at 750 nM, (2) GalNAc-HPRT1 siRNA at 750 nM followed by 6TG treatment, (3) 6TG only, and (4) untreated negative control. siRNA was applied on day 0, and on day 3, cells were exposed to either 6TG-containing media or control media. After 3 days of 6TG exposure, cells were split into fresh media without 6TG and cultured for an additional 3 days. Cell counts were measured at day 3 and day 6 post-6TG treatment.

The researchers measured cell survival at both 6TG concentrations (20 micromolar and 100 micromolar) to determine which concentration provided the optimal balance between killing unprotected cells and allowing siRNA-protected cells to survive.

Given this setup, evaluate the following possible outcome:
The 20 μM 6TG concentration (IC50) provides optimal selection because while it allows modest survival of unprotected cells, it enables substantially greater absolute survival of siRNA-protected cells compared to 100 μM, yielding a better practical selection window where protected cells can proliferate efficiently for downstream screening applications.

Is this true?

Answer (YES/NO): NO